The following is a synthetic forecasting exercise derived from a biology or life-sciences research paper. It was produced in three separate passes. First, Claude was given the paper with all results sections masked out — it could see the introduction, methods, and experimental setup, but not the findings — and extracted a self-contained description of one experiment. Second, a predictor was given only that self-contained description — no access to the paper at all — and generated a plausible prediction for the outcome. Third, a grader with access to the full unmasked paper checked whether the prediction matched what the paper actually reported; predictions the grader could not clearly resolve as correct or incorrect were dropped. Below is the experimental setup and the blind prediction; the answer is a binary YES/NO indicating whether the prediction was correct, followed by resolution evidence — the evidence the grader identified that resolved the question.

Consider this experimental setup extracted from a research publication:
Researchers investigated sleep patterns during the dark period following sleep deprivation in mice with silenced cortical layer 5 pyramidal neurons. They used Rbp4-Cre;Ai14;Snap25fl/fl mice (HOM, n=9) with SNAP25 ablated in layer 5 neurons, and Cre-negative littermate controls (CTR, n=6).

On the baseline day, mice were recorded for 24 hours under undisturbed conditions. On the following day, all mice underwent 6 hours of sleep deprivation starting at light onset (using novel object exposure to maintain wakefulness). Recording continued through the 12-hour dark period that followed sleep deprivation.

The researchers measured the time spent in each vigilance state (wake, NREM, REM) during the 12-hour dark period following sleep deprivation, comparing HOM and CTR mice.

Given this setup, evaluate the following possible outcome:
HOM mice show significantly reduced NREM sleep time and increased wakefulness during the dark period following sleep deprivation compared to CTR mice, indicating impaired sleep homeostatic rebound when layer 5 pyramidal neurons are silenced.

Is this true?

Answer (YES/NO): YES